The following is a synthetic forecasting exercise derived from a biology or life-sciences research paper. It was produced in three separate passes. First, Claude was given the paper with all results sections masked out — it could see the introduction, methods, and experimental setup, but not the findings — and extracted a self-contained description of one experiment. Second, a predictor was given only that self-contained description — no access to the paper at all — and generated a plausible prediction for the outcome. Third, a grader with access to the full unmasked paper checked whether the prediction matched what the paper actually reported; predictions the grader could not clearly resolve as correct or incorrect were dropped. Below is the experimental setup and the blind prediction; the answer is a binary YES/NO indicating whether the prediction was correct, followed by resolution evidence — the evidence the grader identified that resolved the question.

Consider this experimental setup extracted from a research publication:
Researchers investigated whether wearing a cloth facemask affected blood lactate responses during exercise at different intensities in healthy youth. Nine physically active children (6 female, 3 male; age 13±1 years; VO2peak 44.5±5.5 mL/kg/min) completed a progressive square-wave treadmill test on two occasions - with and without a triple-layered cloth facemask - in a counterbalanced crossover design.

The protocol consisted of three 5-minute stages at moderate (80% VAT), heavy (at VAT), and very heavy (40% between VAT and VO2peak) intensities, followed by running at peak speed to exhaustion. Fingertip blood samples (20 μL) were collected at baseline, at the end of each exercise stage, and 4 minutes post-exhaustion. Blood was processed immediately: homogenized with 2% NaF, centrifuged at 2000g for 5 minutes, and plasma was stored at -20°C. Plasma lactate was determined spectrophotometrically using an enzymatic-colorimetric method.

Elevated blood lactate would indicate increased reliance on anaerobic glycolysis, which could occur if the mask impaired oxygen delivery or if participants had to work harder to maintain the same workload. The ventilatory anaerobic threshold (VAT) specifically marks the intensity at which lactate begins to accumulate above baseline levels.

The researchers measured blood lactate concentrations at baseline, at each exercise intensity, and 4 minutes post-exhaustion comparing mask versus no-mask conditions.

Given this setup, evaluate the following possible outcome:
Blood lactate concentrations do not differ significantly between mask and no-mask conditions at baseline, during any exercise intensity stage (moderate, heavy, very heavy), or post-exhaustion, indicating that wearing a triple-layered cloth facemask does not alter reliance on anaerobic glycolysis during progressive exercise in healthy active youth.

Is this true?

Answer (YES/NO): YES